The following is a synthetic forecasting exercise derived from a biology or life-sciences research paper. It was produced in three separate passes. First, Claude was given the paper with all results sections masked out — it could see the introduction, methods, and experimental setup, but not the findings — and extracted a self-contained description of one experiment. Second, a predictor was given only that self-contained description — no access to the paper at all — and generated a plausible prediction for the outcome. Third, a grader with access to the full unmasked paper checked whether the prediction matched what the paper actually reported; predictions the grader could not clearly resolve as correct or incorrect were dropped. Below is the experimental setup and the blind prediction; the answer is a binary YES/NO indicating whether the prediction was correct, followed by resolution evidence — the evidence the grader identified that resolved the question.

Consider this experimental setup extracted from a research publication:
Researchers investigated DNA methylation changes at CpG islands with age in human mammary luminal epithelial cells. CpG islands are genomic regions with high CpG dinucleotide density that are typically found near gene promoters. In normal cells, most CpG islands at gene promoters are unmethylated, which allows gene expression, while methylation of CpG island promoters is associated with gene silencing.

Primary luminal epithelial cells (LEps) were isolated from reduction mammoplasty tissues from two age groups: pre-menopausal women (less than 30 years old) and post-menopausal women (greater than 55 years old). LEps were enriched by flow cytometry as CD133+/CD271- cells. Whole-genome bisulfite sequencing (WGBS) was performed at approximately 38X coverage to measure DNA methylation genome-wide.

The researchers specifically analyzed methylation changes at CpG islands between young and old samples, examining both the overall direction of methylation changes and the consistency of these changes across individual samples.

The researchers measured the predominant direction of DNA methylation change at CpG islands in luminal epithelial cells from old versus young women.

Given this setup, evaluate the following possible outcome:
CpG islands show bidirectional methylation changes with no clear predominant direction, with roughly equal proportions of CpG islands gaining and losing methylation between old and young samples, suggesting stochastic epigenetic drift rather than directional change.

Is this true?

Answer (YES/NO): NO